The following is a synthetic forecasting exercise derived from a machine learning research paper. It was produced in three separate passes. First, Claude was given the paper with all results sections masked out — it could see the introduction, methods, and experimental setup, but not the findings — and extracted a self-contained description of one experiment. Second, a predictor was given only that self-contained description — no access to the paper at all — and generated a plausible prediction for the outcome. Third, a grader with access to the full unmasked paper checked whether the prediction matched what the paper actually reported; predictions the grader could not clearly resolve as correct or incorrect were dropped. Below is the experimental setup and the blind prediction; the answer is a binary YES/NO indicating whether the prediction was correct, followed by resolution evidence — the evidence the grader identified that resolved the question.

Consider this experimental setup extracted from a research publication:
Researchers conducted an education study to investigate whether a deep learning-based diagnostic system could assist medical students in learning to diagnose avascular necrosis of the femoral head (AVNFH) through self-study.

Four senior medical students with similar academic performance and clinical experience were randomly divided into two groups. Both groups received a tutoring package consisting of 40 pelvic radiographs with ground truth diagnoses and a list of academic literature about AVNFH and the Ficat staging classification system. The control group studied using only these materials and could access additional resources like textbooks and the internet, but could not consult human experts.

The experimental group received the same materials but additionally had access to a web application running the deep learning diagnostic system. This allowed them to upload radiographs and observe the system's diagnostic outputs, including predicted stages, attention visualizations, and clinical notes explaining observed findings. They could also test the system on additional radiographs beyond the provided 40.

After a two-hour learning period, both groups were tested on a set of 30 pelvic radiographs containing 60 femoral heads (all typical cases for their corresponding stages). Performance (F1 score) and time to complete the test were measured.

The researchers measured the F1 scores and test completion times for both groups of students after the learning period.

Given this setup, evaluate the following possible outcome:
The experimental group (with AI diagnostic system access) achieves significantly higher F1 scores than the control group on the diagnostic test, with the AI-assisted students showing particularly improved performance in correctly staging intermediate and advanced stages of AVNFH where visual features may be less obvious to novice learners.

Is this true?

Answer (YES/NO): NO